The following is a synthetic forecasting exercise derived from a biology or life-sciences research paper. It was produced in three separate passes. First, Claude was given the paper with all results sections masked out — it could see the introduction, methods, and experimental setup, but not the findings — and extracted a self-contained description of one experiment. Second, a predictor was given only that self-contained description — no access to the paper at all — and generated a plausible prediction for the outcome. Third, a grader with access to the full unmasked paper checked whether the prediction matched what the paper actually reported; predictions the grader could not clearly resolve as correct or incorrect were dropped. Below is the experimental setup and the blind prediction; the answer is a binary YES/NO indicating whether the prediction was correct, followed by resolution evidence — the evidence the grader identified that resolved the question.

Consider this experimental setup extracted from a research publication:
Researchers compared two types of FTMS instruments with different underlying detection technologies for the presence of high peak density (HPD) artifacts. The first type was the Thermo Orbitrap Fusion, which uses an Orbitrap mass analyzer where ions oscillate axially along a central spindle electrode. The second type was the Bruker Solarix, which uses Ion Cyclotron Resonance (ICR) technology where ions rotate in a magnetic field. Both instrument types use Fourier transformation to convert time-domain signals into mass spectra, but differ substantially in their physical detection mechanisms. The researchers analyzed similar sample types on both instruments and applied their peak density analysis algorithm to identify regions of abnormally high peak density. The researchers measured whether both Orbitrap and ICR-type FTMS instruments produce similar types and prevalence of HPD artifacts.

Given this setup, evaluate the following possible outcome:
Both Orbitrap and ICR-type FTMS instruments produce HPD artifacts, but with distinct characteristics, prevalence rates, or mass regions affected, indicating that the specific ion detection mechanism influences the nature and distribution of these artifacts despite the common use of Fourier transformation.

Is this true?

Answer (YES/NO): NO